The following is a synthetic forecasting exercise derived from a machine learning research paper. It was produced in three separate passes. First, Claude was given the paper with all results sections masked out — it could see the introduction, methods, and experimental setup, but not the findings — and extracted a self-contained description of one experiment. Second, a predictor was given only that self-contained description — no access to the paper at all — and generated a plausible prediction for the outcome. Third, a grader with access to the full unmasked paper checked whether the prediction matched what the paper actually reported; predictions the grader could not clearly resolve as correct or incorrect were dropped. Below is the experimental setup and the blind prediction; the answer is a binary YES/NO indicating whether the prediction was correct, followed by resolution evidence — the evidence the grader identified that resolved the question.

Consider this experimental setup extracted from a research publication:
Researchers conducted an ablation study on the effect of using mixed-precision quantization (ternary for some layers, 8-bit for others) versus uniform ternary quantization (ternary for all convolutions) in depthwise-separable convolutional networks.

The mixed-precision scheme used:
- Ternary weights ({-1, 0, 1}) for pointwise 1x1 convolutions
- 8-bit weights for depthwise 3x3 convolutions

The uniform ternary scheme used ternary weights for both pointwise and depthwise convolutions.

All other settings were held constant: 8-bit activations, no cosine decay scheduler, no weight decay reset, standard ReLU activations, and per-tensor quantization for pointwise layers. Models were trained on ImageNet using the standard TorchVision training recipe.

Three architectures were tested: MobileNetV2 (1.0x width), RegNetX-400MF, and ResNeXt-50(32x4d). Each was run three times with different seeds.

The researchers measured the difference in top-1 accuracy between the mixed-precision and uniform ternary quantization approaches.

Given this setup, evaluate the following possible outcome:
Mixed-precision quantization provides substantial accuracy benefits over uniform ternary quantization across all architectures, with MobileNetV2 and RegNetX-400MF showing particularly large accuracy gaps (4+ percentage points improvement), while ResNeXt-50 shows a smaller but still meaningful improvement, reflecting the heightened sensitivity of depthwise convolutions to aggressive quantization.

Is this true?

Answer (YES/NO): NO